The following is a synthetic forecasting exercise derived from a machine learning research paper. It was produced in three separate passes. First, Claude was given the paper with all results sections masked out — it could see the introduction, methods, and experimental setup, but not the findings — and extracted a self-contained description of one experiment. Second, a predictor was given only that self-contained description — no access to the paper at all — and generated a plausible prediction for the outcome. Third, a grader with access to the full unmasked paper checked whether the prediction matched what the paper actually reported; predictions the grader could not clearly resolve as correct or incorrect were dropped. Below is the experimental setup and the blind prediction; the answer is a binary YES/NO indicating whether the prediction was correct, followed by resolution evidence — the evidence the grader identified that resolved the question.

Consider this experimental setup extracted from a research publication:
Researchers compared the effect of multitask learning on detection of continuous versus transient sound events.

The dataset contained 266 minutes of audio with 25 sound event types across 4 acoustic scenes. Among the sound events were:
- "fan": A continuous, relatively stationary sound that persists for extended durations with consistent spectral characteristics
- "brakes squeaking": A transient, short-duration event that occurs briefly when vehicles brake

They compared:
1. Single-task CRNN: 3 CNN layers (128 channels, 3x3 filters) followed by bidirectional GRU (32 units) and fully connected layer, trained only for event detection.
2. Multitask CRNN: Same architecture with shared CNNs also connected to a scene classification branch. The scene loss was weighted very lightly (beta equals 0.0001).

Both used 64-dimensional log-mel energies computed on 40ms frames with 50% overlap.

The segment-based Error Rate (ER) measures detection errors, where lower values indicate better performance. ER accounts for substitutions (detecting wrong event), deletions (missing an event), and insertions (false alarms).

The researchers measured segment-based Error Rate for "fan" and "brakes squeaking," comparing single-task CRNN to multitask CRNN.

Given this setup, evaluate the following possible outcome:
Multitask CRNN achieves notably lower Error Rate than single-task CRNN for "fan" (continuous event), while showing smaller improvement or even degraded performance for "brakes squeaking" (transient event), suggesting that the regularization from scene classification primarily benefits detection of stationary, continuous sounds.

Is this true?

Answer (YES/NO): YES